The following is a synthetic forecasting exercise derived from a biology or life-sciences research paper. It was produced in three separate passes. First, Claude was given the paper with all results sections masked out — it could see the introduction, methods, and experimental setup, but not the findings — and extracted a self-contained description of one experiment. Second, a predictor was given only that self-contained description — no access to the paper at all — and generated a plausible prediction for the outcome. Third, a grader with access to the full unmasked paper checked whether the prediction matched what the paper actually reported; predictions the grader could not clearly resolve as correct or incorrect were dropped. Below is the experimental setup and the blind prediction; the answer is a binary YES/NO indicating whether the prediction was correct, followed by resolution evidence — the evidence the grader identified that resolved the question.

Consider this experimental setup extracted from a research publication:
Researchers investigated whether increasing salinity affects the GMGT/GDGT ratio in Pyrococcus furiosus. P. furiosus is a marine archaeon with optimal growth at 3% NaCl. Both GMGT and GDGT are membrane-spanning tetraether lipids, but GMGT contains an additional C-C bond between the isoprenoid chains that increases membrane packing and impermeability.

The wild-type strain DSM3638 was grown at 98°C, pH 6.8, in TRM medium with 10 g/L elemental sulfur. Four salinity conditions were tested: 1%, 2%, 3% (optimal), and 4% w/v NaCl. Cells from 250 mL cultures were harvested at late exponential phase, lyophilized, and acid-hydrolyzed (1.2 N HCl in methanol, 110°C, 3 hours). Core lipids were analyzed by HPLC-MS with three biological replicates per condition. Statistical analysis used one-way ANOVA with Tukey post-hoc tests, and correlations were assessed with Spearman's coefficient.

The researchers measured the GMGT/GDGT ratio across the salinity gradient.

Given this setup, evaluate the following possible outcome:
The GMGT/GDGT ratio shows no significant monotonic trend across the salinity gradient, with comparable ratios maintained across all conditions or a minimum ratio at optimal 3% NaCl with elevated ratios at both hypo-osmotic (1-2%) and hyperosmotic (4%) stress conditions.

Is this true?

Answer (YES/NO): NO